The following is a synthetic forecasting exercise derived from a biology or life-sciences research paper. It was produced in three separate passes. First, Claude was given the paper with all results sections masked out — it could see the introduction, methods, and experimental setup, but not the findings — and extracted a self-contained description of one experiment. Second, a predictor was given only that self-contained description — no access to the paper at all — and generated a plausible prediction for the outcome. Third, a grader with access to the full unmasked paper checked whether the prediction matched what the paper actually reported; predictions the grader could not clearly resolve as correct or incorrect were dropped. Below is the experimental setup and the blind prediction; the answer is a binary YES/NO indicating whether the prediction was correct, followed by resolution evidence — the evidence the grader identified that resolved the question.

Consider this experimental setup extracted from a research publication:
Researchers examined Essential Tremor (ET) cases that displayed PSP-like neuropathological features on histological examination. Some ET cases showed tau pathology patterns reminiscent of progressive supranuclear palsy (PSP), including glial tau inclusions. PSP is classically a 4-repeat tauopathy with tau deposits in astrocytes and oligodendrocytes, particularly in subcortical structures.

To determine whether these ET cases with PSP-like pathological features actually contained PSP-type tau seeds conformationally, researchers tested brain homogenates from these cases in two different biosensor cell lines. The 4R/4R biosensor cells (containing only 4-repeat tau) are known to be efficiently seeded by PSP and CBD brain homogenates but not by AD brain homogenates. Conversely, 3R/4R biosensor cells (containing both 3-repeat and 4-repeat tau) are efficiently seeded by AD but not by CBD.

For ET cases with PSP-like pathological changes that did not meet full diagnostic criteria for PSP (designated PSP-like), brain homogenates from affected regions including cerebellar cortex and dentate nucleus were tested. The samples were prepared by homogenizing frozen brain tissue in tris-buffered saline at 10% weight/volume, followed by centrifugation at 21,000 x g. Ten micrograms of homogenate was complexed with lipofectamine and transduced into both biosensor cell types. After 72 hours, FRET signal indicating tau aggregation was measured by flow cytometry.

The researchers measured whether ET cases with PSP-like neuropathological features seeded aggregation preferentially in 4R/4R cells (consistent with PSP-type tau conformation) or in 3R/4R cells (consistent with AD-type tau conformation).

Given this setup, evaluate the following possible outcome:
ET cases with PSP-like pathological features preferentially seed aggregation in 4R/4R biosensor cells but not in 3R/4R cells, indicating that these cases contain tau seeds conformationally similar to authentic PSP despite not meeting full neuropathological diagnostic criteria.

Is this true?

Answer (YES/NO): NO